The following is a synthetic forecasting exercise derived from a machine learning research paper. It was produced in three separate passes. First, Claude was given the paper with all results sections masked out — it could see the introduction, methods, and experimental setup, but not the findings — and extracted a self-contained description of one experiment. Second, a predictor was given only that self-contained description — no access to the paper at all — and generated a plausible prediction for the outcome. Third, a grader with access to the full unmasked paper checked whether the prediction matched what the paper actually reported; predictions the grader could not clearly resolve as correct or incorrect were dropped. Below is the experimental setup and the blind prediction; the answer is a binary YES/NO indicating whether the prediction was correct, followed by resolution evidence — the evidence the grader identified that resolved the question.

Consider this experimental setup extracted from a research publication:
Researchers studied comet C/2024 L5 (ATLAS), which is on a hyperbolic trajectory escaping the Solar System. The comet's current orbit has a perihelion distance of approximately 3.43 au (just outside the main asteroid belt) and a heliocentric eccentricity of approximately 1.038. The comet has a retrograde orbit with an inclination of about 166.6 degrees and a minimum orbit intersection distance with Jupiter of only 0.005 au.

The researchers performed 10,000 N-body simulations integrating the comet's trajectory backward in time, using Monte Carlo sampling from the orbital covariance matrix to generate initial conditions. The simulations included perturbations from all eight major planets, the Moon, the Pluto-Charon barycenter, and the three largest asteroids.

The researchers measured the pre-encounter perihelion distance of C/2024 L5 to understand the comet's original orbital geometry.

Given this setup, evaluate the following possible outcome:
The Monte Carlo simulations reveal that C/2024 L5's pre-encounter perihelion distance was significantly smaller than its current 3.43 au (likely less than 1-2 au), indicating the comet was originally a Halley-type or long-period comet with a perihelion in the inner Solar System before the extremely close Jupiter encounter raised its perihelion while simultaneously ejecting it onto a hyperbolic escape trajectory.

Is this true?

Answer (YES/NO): NO